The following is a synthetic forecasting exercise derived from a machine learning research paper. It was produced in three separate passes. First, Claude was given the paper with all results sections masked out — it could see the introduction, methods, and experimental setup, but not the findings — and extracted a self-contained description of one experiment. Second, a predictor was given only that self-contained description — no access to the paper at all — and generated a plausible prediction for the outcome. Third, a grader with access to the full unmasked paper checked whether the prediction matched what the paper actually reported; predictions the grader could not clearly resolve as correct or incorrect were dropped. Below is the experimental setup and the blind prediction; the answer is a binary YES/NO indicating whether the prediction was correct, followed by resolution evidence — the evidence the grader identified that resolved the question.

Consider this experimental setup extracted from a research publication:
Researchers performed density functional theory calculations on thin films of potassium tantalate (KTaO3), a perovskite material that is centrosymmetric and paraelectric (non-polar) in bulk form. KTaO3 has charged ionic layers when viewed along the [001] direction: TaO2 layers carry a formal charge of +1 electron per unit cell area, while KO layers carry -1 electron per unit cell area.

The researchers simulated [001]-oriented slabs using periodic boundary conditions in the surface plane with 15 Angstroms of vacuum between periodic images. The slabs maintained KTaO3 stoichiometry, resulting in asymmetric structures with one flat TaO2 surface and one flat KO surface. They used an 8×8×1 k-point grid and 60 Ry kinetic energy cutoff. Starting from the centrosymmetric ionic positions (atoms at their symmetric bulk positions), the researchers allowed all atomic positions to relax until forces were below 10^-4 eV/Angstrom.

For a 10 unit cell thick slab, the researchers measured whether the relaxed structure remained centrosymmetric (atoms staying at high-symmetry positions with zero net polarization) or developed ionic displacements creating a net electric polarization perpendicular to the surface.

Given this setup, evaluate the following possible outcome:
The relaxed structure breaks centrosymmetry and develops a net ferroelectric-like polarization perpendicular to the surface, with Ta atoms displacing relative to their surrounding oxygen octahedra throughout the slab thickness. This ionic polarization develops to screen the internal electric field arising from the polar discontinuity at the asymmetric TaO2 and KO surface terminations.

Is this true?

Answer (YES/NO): YES